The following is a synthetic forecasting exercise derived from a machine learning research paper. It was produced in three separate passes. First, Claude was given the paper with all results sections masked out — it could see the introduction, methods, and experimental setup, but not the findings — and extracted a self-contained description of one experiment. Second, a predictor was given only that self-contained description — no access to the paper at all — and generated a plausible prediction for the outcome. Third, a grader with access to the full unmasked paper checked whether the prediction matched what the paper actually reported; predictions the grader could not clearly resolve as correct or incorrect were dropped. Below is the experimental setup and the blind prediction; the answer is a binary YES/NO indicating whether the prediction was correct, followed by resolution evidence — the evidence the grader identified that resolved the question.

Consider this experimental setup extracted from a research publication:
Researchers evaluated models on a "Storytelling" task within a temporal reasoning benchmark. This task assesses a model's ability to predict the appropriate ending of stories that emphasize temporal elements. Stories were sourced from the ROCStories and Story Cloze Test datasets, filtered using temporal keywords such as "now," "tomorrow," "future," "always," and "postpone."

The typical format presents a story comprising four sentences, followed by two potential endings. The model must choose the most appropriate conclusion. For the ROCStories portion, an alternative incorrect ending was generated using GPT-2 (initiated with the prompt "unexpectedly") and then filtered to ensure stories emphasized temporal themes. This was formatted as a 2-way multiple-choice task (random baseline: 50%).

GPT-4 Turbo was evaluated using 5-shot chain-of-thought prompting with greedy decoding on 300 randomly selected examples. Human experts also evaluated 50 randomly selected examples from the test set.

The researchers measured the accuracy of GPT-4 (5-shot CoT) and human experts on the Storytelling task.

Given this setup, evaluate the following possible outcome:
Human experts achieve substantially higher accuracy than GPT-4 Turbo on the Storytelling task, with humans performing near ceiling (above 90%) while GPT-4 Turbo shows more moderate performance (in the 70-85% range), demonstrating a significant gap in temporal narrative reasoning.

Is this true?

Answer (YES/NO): NO